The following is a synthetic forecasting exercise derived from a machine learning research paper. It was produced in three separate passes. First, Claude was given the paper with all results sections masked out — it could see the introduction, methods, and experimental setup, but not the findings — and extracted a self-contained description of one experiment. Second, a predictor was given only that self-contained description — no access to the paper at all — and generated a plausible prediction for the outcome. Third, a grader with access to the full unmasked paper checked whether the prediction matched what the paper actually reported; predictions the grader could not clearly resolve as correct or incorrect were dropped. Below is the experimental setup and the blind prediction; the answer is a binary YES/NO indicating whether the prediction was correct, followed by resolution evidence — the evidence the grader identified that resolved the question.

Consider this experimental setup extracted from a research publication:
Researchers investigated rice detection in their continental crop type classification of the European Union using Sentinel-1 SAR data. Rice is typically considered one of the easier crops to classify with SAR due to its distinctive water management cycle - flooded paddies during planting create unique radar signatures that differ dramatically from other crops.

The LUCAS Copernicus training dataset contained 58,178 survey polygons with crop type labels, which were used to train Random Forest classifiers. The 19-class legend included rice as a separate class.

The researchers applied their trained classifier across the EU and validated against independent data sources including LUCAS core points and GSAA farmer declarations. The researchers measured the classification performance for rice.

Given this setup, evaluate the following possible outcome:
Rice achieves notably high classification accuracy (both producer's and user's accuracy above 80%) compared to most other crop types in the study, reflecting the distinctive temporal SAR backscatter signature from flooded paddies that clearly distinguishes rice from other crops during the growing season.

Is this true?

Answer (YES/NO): NO